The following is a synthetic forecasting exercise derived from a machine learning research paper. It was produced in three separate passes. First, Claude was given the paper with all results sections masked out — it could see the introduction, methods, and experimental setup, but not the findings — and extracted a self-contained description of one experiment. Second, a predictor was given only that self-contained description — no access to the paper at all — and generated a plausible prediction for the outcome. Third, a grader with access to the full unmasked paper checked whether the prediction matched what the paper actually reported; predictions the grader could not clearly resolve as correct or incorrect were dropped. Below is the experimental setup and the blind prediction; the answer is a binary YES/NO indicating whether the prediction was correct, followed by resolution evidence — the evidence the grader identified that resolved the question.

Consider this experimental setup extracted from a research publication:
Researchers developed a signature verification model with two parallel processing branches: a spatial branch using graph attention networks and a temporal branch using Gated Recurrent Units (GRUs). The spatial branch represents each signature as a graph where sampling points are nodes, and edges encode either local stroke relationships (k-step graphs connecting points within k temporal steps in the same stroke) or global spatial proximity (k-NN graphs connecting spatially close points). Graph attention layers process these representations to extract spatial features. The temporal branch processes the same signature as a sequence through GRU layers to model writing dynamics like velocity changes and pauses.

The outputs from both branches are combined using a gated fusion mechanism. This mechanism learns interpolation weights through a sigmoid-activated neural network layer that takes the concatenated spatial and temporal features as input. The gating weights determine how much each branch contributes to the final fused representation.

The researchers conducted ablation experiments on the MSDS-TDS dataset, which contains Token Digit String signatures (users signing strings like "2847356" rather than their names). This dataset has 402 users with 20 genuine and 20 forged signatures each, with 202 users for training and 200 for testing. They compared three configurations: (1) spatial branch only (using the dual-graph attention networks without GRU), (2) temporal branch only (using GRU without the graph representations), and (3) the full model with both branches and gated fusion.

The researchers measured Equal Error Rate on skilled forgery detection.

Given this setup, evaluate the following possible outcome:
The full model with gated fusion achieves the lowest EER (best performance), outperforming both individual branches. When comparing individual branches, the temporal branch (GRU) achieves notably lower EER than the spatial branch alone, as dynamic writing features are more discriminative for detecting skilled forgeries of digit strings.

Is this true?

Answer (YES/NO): NO